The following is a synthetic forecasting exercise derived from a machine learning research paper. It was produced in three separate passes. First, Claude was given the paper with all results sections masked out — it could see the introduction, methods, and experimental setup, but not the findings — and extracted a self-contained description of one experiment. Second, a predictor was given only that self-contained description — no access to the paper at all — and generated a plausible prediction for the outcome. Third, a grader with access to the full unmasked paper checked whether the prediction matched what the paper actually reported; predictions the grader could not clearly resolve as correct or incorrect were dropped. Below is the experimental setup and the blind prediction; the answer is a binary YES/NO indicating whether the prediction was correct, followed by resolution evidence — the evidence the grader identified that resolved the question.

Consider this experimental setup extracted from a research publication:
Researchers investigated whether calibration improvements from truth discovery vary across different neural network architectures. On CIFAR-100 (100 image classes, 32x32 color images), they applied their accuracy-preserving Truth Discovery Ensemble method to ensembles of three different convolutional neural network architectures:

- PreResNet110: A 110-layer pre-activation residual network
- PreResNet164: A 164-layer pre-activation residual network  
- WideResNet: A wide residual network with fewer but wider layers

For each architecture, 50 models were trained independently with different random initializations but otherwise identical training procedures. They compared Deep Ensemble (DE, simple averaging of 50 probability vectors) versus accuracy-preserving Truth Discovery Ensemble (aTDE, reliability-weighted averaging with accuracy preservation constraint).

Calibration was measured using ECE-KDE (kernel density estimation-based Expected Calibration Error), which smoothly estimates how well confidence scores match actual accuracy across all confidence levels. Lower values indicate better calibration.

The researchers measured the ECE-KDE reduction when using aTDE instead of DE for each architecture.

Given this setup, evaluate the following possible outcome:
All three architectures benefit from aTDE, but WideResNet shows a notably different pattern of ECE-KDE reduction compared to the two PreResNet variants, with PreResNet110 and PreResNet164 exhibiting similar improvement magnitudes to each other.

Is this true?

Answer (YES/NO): YES